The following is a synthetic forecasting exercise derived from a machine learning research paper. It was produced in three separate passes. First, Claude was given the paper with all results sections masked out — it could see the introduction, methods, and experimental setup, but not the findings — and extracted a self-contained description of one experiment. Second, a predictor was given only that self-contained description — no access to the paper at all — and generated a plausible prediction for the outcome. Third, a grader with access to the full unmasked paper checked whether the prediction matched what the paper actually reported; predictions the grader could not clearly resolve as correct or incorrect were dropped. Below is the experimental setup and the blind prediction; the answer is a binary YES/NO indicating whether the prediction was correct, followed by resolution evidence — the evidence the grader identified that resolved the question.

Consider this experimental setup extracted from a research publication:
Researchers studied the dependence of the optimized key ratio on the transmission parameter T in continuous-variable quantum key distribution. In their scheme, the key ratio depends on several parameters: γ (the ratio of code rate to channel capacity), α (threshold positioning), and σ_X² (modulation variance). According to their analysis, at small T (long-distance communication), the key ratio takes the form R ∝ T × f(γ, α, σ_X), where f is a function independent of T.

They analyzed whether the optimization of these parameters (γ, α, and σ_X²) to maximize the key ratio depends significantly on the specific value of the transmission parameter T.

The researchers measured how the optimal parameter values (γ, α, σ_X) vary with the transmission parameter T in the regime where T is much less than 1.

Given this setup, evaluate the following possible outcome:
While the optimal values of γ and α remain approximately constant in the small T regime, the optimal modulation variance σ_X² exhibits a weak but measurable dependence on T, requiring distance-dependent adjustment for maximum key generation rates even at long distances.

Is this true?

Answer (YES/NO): NO